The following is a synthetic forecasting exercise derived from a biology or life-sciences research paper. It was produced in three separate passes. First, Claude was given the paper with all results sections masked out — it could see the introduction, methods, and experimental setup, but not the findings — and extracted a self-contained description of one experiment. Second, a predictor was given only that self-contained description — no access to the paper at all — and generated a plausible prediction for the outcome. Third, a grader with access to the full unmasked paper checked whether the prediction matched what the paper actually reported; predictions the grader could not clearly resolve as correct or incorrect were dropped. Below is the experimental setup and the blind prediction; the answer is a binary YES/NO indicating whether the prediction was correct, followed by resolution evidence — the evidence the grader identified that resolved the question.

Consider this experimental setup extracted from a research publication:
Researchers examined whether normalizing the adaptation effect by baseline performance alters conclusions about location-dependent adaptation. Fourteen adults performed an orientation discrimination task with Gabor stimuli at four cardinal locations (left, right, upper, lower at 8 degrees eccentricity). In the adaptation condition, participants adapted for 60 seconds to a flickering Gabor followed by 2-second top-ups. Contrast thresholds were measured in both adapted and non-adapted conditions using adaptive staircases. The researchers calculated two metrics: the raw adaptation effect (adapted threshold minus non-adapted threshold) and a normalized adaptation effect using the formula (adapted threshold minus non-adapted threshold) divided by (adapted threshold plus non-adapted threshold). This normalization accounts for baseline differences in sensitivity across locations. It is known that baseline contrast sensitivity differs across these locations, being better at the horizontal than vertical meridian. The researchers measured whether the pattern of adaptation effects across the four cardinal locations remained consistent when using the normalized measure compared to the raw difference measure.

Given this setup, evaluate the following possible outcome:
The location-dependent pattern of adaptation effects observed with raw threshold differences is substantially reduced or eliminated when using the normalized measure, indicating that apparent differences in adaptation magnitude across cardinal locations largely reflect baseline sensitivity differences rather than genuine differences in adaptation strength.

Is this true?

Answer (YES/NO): NO